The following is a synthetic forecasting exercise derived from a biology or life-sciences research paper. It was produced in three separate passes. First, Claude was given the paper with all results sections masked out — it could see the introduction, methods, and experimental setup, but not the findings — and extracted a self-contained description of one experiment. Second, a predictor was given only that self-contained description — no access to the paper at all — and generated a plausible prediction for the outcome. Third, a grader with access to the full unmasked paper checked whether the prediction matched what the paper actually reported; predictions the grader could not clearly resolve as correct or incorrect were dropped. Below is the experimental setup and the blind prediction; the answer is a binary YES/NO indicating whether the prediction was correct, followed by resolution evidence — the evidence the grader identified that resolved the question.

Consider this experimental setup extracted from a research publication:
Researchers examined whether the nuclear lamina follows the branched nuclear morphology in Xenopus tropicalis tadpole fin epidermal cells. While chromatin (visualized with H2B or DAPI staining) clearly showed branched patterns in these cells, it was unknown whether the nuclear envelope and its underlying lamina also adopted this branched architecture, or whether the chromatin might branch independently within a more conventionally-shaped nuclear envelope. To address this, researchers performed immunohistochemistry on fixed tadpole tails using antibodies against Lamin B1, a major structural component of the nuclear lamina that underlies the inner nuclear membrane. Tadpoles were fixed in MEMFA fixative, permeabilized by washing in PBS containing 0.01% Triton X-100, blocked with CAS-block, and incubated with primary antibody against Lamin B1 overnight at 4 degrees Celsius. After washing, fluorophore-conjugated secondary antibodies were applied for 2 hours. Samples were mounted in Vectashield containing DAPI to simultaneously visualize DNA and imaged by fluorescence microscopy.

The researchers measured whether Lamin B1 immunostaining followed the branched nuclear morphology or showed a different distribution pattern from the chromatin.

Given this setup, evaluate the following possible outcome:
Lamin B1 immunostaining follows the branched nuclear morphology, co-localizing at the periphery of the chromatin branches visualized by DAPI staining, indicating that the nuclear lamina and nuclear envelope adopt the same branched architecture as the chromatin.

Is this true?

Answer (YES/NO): YES